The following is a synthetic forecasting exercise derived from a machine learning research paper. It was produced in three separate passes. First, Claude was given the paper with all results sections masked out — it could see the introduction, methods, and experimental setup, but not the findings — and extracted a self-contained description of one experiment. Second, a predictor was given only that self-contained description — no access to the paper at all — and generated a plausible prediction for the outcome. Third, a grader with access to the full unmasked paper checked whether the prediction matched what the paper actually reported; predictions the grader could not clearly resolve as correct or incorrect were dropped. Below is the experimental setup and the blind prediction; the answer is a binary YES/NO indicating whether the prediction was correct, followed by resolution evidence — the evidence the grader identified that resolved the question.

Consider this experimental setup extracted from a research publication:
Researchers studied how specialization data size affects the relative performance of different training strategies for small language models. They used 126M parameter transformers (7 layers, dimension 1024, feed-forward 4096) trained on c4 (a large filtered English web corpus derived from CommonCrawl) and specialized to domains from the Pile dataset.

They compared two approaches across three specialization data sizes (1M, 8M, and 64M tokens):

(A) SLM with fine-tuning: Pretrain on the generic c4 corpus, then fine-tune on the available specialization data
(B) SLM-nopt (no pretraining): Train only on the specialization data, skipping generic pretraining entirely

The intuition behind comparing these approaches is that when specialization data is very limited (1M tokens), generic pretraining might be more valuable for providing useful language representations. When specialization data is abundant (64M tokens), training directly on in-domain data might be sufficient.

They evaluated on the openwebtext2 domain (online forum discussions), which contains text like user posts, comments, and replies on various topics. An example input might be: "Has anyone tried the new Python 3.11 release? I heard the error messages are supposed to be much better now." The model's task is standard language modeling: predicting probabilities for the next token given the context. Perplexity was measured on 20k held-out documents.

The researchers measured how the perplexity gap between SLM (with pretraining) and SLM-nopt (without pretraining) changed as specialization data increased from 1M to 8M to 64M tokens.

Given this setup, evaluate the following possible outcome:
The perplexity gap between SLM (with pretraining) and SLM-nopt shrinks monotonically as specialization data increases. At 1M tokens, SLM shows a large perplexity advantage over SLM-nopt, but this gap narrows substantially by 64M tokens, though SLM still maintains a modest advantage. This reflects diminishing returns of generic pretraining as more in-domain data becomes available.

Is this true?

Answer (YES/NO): YES